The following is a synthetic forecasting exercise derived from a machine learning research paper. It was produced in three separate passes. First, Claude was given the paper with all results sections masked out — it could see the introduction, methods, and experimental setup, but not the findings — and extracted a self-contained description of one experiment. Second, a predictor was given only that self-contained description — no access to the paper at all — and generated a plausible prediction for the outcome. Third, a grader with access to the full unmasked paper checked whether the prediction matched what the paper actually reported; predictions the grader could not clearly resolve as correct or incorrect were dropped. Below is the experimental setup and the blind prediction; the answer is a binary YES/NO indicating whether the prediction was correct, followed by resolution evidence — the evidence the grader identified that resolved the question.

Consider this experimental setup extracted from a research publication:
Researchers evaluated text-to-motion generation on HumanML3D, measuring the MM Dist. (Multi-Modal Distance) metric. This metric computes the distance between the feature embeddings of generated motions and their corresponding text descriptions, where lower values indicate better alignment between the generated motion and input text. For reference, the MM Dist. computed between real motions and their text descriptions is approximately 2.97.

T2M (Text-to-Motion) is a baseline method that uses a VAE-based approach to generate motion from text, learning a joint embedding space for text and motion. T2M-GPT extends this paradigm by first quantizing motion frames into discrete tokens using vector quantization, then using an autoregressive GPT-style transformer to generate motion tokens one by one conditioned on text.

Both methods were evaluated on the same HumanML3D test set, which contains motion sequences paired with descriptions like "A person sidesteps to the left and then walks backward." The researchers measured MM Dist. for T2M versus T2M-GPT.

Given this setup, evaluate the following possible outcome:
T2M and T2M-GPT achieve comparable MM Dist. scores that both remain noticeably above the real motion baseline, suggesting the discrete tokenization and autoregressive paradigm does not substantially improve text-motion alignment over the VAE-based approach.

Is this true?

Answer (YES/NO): NO